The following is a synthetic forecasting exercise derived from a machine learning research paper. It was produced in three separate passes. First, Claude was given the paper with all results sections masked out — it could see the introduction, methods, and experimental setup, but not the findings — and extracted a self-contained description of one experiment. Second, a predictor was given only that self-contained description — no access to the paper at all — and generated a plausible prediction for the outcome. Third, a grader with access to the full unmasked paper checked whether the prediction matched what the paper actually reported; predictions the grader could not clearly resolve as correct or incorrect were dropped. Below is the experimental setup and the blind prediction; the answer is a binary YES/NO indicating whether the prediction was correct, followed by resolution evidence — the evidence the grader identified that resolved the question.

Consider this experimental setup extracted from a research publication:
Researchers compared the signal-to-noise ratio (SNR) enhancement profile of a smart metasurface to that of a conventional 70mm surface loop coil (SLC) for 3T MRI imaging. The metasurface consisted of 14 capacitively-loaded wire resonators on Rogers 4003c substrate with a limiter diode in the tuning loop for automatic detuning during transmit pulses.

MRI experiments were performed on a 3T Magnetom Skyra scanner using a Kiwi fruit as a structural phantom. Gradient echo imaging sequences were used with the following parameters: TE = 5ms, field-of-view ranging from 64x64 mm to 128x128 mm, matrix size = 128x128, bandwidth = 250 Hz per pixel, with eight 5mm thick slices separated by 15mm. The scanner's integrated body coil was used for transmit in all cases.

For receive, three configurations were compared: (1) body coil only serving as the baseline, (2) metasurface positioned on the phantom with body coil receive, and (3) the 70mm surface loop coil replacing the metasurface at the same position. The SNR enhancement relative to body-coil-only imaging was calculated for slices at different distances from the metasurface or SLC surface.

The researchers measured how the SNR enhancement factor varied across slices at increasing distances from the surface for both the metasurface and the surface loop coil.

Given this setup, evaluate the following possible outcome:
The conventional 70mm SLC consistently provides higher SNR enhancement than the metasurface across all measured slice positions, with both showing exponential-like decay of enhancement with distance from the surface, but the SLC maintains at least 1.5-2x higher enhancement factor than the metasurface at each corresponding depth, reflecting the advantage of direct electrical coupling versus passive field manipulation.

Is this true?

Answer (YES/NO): NO